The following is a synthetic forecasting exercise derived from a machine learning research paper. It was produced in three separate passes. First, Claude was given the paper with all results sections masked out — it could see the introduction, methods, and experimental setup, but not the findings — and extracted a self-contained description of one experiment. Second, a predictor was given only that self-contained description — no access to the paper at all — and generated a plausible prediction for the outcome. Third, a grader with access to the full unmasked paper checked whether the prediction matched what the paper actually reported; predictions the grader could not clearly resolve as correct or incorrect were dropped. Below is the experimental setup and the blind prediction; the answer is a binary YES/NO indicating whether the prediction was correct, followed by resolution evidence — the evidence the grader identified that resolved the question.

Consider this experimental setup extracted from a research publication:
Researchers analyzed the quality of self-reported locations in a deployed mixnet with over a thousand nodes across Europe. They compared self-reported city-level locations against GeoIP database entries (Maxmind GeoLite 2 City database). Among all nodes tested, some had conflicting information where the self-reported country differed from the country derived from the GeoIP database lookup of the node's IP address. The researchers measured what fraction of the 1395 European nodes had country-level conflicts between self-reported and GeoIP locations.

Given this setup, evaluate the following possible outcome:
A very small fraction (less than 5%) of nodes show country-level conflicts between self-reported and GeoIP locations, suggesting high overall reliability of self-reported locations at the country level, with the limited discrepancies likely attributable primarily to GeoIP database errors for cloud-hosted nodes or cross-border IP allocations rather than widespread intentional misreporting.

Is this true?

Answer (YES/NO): NO